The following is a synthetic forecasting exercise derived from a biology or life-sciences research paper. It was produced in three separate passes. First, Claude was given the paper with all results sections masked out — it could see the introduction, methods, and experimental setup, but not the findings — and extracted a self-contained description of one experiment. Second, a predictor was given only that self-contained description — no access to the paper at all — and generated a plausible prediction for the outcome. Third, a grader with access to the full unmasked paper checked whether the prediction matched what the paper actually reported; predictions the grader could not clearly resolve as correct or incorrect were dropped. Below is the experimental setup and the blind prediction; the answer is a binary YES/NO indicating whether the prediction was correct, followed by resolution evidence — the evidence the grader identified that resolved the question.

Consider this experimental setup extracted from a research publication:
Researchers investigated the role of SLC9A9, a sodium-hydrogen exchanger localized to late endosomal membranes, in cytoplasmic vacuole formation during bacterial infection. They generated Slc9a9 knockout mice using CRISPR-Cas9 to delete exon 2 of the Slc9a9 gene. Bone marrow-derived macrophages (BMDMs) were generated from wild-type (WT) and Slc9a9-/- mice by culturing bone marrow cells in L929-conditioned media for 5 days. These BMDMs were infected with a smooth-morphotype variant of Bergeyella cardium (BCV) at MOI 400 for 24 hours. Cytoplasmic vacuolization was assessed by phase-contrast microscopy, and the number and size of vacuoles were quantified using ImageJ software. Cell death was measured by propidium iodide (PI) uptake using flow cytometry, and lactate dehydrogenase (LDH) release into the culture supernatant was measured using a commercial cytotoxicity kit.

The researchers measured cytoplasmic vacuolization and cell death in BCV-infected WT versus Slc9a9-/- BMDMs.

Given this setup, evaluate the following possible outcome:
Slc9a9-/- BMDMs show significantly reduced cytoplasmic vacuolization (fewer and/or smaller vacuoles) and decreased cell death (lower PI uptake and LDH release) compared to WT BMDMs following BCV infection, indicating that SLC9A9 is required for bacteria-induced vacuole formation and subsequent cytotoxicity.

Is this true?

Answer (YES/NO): YES